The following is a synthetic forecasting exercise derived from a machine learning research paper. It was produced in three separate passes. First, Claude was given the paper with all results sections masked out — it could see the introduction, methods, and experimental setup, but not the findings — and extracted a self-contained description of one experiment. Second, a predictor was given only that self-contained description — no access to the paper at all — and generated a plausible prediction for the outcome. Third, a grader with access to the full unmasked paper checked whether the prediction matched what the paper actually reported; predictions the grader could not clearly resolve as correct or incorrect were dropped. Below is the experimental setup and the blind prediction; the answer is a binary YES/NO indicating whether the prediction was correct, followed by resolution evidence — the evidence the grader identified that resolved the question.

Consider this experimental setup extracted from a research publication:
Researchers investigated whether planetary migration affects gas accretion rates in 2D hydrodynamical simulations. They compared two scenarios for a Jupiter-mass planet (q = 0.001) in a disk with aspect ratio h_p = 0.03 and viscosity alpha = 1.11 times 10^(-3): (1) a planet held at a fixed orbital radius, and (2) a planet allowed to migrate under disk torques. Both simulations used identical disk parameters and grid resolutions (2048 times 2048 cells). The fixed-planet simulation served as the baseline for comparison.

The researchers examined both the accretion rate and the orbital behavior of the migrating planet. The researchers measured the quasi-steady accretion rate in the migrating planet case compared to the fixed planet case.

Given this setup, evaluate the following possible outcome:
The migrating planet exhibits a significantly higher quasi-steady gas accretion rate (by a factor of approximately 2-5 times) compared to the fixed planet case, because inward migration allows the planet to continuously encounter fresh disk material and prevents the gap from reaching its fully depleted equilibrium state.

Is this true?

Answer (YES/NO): NO